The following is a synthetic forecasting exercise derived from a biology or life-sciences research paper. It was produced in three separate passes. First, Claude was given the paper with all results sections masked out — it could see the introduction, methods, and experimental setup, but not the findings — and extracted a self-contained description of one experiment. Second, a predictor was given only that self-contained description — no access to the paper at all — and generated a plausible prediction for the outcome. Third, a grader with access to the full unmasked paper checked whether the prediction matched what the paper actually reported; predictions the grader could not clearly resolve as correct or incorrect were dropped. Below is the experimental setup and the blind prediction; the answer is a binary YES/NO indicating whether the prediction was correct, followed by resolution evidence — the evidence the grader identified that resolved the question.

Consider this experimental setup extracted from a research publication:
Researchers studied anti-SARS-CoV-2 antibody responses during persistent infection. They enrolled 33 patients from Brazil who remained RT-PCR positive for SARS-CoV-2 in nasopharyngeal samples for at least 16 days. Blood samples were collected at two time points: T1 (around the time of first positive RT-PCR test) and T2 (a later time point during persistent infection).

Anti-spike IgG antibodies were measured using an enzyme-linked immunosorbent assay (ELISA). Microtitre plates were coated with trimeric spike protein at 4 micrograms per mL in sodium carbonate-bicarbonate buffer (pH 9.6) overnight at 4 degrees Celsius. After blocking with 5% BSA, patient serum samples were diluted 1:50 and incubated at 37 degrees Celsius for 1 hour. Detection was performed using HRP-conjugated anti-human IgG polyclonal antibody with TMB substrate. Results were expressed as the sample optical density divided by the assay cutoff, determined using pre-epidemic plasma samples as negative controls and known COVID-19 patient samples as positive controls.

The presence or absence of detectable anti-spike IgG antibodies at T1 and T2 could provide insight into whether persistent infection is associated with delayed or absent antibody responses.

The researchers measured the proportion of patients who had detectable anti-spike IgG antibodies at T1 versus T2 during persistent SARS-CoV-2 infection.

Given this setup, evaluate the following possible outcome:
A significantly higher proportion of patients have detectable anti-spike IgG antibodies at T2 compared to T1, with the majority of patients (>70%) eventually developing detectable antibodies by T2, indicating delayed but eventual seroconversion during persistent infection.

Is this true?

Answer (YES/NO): YES